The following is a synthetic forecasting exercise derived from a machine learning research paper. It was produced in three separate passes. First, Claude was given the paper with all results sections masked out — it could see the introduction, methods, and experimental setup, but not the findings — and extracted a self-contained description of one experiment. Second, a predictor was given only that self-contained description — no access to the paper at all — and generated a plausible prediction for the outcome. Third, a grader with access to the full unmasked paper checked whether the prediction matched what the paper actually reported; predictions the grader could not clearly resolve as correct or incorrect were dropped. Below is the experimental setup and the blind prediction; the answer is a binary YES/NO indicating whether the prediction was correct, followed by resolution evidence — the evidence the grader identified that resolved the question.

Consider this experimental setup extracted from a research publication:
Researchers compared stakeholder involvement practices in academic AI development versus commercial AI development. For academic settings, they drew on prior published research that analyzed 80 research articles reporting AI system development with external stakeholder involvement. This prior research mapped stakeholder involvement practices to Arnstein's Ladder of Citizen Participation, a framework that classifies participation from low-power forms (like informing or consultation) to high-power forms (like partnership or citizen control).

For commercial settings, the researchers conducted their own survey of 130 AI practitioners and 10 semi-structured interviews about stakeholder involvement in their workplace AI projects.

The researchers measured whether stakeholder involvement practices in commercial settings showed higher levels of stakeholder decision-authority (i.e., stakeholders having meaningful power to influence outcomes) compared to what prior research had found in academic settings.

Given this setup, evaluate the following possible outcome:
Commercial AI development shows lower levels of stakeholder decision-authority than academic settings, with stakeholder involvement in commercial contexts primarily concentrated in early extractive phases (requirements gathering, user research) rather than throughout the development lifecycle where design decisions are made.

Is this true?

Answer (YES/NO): NO